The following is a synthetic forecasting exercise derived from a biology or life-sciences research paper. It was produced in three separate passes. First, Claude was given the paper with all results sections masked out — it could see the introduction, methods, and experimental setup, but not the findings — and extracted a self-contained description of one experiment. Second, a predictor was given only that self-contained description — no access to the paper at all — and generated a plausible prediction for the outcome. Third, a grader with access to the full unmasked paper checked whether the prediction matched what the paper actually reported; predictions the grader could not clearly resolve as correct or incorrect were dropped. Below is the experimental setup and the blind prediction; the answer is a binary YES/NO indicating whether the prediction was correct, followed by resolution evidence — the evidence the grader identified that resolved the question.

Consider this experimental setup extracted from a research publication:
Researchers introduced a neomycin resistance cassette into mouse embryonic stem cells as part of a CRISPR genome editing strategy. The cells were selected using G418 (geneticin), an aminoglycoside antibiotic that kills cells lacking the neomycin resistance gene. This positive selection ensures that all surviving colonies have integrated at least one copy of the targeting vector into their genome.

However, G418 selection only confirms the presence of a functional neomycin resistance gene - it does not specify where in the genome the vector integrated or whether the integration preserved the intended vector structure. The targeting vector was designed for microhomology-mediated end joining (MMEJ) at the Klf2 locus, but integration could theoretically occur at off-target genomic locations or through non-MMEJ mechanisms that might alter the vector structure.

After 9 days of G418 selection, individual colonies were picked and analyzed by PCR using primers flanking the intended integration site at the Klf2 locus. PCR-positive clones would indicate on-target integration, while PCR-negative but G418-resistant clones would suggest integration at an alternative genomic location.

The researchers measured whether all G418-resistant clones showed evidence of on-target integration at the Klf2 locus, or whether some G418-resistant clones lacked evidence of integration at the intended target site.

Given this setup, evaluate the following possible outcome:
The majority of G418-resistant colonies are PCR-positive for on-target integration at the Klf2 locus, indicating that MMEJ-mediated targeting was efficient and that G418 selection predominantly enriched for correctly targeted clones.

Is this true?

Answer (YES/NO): NO